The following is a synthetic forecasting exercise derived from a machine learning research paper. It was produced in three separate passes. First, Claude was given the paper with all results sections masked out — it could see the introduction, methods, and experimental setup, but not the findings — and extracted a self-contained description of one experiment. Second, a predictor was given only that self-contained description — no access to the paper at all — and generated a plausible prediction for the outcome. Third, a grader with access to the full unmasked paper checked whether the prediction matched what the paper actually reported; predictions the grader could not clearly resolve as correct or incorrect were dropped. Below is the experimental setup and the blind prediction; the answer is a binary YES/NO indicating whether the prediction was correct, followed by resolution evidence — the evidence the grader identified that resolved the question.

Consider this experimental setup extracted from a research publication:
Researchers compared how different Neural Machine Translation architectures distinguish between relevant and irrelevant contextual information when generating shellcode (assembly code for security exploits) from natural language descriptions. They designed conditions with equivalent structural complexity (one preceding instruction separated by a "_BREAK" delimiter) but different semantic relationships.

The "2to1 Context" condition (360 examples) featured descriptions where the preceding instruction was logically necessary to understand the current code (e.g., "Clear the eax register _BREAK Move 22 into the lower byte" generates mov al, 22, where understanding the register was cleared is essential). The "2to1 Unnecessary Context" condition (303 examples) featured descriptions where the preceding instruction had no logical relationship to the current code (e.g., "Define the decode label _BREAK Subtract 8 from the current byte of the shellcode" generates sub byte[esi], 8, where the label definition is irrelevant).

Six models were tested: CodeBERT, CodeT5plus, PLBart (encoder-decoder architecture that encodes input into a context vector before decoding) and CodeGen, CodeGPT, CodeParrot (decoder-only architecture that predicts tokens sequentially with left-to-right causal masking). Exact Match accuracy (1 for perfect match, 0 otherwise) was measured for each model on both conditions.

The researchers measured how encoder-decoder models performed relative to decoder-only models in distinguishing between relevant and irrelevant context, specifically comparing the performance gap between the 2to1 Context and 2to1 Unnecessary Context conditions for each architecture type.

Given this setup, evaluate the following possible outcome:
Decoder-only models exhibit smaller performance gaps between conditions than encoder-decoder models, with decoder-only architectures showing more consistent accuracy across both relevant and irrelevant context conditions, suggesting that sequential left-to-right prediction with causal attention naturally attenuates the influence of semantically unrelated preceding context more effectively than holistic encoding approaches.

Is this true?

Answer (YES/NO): NO